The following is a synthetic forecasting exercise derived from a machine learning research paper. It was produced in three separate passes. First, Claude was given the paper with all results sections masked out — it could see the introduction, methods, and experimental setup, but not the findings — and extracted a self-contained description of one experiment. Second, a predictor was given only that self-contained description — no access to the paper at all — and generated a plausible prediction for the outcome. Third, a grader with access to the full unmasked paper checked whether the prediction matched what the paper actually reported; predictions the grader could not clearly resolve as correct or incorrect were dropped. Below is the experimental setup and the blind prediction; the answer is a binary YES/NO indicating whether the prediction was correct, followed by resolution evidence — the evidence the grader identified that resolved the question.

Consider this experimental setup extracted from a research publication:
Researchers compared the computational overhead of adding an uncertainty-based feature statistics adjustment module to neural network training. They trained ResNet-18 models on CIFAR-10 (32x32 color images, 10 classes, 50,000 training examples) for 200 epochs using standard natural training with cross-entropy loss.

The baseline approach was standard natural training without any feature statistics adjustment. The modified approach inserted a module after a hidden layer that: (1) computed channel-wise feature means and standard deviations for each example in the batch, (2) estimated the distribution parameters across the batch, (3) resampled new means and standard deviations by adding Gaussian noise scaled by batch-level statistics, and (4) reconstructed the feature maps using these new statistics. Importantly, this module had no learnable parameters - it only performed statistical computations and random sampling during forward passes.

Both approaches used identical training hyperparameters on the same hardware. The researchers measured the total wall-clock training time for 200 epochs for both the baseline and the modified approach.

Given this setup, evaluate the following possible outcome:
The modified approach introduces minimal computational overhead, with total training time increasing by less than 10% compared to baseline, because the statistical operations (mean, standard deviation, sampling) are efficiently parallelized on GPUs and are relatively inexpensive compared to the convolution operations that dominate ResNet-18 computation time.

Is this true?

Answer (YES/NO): YES